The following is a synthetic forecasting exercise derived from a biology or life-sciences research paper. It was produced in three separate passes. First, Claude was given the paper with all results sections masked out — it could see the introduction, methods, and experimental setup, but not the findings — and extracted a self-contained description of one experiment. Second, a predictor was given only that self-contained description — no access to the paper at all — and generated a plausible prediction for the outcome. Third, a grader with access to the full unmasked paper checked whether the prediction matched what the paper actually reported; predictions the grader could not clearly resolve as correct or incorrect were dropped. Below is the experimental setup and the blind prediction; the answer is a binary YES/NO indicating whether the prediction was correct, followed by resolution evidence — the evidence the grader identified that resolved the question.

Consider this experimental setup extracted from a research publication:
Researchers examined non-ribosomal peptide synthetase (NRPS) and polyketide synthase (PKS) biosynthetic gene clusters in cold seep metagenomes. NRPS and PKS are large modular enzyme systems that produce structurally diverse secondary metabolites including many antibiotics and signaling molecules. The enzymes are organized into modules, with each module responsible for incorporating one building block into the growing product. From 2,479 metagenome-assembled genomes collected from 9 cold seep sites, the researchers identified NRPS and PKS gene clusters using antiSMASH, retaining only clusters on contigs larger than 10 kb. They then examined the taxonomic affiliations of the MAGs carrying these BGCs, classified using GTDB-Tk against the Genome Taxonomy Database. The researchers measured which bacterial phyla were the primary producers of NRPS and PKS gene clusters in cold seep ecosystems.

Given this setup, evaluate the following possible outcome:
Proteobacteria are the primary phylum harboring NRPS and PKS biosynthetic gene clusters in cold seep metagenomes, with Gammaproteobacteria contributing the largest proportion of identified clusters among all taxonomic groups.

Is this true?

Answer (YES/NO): NO